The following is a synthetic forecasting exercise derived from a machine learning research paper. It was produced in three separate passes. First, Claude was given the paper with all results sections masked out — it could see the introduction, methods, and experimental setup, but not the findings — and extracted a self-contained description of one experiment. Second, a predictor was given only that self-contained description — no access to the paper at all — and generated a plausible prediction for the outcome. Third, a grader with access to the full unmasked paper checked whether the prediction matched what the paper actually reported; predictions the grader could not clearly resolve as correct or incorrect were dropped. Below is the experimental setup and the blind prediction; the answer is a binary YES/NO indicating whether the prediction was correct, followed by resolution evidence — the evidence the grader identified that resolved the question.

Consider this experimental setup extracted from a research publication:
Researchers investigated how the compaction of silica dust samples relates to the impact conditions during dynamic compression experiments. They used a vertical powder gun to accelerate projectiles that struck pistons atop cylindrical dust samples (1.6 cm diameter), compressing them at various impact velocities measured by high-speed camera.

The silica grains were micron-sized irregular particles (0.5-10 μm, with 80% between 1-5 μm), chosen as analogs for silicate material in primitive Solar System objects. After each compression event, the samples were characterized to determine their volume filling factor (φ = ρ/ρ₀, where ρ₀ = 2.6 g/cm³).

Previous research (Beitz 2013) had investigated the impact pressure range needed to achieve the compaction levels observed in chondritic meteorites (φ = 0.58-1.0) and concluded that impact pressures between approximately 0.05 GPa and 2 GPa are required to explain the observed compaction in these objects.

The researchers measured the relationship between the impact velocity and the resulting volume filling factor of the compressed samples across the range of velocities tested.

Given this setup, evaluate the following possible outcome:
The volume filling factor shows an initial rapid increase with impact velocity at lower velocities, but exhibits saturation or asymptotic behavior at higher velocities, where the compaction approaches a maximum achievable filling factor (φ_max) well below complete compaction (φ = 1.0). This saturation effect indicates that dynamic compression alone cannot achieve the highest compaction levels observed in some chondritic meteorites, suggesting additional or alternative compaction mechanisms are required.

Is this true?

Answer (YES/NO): NO